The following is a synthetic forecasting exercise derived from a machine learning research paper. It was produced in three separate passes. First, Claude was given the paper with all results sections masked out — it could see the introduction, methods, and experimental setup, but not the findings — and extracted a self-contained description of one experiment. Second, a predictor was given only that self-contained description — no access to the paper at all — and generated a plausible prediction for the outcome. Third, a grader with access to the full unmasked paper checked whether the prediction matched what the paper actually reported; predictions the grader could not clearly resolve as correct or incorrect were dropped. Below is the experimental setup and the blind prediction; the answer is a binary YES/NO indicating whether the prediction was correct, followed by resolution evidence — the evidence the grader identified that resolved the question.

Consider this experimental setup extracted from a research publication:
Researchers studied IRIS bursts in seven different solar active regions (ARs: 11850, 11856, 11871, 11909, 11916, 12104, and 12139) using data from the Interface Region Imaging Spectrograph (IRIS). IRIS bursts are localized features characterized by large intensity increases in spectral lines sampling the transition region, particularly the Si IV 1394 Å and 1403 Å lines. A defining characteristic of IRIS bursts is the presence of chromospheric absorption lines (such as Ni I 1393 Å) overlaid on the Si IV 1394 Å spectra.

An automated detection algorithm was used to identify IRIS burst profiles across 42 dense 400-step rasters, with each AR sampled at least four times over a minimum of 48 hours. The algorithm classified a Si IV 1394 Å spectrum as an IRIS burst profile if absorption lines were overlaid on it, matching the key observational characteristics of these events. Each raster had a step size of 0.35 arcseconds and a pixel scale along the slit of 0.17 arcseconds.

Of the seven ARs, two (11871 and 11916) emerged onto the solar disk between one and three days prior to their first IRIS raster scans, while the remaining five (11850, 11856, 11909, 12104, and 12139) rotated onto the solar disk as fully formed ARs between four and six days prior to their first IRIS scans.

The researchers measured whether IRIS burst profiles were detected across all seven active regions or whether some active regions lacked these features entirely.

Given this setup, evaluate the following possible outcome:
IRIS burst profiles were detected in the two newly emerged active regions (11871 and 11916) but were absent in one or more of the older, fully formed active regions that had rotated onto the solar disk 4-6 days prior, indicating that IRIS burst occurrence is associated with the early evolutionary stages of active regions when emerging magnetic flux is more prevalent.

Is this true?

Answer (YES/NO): NO